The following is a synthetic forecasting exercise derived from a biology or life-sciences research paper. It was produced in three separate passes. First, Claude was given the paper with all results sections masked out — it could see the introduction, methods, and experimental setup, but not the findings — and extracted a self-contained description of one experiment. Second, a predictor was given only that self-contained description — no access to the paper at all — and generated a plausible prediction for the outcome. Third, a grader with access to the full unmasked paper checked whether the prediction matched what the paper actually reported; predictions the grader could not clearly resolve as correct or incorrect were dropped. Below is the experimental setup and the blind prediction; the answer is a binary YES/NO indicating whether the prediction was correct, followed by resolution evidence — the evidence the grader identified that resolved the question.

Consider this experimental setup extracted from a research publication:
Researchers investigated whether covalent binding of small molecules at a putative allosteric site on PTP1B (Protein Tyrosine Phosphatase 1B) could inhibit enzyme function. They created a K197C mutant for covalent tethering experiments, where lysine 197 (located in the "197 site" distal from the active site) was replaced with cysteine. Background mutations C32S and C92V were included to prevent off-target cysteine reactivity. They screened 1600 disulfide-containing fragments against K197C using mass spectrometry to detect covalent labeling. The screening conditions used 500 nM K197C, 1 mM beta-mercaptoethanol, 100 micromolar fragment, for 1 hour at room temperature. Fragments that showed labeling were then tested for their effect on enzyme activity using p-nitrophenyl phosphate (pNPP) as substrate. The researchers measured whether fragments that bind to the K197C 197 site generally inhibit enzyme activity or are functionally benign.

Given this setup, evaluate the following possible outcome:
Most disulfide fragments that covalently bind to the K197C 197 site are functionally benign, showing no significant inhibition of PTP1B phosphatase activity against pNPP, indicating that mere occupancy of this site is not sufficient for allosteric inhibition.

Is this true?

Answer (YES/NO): YES